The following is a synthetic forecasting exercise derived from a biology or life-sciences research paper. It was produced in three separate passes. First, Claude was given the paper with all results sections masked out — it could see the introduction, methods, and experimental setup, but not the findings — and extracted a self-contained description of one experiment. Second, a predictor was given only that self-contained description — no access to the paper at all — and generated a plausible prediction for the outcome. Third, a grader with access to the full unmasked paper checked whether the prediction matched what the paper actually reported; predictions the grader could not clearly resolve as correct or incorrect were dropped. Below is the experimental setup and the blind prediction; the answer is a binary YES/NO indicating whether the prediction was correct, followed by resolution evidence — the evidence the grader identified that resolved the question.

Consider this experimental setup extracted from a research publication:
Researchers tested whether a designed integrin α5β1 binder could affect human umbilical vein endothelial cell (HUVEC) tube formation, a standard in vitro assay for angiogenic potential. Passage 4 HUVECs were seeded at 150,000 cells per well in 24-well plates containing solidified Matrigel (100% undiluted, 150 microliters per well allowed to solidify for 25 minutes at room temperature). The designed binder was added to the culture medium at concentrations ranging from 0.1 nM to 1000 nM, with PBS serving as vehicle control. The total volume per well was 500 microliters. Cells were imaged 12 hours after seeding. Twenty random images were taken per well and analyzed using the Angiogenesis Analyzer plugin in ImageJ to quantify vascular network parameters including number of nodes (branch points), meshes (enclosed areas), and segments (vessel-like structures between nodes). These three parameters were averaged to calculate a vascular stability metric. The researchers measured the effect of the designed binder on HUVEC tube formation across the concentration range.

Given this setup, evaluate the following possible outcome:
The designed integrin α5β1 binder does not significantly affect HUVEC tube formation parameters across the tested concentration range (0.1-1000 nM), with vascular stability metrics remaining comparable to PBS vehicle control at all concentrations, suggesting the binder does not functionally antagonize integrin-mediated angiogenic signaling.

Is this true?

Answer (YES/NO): NO